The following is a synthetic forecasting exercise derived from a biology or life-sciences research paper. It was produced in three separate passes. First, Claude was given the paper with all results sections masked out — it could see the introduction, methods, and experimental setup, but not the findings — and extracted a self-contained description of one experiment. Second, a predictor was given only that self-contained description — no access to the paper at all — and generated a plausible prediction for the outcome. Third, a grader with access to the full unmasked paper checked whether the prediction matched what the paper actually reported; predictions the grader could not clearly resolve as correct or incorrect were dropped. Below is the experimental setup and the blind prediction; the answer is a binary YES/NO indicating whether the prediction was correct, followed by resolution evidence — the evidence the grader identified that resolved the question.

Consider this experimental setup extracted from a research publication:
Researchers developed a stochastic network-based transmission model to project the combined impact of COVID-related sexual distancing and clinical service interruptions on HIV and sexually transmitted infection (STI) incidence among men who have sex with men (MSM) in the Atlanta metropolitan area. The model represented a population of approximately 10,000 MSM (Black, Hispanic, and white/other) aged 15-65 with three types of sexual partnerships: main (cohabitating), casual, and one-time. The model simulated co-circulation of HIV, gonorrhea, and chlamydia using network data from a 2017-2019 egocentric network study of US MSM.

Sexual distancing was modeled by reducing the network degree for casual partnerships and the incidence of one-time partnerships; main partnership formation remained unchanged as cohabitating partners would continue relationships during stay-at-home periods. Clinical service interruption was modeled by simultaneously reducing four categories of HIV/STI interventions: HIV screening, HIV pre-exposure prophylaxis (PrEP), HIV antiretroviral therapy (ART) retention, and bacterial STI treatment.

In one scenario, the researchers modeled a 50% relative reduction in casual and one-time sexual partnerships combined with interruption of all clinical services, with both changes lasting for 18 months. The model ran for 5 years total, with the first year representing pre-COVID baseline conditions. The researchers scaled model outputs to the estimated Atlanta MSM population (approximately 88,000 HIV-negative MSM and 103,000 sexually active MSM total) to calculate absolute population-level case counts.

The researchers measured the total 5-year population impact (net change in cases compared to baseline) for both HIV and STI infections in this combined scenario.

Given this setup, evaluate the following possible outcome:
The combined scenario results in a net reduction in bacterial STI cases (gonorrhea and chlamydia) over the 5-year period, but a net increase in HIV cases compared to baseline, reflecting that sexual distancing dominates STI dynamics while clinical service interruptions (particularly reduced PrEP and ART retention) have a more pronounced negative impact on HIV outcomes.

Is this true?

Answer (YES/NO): NO